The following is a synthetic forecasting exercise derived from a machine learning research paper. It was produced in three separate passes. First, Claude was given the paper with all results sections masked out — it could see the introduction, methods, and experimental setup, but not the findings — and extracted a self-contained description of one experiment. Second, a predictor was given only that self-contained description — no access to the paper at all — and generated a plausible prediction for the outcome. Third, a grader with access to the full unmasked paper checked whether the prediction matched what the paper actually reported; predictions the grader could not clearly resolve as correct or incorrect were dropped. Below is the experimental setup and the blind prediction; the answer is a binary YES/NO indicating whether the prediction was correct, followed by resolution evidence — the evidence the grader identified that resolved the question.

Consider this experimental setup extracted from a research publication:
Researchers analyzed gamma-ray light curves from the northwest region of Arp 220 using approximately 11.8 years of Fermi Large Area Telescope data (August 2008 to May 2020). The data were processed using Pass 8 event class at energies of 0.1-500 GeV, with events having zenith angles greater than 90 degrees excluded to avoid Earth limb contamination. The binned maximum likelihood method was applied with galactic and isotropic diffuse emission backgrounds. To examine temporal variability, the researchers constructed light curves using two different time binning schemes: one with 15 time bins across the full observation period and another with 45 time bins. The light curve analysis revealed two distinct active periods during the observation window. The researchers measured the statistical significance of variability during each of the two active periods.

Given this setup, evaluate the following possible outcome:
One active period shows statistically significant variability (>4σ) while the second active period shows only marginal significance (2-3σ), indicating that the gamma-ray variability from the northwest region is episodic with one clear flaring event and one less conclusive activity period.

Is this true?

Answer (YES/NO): NO